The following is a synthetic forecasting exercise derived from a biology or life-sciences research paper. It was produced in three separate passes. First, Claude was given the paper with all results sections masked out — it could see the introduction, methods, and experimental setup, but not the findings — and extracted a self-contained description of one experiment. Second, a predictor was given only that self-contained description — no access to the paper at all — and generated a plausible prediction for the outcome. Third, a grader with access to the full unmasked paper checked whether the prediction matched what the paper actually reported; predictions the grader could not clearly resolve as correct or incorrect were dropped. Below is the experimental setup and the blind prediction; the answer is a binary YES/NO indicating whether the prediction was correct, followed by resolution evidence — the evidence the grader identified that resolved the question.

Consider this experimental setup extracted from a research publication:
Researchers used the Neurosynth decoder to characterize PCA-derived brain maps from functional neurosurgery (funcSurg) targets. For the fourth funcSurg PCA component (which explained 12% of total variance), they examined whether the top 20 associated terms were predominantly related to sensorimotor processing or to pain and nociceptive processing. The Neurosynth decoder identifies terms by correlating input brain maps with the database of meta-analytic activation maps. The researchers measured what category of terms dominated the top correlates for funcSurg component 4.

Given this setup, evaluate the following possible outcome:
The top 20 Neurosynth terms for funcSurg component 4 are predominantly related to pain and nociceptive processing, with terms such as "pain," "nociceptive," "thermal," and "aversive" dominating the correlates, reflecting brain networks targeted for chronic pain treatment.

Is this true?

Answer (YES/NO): NO